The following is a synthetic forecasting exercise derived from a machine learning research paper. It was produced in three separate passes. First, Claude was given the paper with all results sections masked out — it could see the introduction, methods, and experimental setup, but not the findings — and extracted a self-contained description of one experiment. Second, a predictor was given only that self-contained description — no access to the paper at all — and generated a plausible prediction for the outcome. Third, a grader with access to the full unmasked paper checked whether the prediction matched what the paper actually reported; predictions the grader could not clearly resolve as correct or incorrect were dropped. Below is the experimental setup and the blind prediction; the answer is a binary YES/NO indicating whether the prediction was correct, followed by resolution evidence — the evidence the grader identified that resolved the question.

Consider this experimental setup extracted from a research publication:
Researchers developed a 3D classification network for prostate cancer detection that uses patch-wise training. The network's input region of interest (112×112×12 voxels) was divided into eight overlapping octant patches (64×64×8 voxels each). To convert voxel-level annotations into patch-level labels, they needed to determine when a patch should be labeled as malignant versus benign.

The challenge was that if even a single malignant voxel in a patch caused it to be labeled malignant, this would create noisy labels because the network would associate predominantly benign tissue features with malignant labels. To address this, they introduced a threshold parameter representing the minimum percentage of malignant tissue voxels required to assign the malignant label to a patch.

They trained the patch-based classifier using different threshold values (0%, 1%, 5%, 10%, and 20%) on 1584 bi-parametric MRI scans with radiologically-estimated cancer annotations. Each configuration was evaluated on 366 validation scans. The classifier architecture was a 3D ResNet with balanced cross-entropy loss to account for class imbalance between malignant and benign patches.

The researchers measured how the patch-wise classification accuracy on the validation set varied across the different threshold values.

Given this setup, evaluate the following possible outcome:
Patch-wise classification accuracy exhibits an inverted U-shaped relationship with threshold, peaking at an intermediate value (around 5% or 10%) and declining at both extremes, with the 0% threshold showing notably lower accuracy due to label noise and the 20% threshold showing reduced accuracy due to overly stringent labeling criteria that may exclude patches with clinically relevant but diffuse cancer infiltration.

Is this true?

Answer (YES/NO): NO